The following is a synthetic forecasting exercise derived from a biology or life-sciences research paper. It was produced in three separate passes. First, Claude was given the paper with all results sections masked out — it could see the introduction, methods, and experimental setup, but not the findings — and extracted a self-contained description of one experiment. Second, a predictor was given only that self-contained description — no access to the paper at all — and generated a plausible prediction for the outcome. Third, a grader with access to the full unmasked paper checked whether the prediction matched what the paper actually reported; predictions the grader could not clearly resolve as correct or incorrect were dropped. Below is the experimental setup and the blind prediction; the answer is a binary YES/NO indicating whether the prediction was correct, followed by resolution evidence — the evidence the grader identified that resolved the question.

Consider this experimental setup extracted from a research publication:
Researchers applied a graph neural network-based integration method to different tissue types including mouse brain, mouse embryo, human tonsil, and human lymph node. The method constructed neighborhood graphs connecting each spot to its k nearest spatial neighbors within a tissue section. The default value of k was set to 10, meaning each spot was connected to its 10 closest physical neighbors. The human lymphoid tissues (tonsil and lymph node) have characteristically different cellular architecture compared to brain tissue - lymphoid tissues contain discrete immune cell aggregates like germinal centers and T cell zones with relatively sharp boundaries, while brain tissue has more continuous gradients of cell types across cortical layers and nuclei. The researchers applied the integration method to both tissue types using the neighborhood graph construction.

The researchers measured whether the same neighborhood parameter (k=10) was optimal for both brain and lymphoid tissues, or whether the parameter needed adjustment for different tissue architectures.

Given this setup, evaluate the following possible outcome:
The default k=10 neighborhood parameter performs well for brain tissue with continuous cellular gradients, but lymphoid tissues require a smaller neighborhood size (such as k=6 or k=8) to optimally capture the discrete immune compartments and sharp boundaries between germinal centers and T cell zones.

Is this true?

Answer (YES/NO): NO